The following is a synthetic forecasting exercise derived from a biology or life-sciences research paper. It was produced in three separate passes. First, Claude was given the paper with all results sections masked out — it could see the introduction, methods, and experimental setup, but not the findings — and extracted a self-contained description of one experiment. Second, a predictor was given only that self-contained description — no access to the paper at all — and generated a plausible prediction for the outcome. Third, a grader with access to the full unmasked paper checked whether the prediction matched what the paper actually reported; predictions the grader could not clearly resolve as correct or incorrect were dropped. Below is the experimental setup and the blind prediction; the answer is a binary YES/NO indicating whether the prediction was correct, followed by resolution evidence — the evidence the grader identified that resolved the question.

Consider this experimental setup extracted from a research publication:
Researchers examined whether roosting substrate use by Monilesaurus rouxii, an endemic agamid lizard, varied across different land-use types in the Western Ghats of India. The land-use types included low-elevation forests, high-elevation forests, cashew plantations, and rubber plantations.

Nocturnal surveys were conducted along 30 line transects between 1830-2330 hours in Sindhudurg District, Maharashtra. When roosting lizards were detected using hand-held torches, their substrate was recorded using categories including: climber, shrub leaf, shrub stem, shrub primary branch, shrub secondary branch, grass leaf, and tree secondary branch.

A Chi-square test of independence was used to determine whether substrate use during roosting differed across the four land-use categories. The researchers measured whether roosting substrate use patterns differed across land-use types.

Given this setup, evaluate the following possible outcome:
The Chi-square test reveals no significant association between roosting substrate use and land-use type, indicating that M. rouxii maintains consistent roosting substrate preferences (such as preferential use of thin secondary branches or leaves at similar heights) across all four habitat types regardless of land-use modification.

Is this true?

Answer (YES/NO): YES